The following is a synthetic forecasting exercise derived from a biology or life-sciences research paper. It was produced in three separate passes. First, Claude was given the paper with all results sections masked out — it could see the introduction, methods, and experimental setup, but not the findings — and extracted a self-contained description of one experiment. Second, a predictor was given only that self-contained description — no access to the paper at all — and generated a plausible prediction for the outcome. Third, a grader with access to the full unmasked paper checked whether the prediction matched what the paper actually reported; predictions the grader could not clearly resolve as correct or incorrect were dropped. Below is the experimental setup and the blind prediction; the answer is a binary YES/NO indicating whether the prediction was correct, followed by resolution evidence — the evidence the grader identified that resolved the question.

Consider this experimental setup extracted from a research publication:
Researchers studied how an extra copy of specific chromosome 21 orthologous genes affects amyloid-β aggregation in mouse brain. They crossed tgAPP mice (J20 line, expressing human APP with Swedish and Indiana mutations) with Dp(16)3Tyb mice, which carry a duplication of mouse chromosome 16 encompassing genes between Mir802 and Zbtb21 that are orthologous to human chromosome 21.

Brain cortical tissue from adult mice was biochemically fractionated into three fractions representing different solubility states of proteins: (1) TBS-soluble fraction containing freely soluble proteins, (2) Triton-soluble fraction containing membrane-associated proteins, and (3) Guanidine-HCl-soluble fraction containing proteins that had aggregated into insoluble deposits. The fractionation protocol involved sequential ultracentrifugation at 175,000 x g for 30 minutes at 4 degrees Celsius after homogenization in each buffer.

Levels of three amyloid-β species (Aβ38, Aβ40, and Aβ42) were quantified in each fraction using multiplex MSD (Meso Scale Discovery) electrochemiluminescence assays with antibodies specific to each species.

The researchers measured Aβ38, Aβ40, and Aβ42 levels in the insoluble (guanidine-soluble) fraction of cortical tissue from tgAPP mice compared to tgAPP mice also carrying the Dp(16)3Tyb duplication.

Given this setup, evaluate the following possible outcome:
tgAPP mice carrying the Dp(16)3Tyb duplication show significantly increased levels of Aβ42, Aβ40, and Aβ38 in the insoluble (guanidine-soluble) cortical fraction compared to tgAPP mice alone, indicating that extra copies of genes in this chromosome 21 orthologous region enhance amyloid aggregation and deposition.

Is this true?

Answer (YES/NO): NO